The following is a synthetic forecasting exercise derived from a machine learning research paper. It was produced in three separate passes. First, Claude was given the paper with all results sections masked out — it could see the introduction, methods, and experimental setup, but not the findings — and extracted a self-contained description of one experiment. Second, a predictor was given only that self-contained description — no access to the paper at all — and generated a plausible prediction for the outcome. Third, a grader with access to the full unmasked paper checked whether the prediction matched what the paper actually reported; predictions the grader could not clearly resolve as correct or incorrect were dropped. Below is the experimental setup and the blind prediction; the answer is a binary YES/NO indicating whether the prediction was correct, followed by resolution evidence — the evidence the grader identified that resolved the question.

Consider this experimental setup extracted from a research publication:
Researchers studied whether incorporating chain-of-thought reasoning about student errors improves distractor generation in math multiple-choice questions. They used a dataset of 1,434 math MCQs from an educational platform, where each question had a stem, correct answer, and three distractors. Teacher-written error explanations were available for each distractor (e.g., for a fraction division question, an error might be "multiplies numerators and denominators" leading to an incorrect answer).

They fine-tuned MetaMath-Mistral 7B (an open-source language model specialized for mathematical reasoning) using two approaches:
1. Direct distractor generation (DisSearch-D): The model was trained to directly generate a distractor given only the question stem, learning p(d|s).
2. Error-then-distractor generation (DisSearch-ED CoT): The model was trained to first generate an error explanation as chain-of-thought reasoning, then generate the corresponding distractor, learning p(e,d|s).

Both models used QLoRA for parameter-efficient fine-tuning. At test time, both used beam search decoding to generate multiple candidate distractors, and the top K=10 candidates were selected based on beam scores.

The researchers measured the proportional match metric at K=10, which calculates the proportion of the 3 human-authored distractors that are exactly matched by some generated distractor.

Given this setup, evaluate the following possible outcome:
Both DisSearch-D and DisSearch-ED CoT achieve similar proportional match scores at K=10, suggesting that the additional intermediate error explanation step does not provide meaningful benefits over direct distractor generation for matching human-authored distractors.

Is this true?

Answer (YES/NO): NO